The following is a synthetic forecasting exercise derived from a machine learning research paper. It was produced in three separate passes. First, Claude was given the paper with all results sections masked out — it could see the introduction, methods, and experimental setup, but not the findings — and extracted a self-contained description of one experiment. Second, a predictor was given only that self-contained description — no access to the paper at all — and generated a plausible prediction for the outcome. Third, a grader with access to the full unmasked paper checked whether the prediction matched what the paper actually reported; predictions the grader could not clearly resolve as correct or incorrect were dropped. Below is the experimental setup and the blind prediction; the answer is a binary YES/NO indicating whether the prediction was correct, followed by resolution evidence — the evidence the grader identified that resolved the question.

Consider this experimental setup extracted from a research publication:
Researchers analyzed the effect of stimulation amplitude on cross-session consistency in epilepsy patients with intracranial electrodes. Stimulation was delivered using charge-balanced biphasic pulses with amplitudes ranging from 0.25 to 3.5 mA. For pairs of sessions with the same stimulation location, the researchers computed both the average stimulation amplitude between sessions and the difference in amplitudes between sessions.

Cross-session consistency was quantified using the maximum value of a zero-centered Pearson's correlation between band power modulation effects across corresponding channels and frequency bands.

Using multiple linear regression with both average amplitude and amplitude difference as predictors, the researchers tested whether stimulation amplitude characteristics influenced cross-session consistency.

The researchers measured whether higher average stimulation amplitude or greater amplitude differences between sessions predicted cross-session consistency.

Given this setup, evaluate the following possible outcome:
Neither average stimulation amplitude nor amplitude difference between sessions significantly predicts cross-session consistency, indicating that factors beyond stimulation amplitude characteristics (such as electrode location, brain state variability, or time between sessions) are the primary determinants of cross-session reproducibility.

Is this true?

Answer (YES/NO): YES